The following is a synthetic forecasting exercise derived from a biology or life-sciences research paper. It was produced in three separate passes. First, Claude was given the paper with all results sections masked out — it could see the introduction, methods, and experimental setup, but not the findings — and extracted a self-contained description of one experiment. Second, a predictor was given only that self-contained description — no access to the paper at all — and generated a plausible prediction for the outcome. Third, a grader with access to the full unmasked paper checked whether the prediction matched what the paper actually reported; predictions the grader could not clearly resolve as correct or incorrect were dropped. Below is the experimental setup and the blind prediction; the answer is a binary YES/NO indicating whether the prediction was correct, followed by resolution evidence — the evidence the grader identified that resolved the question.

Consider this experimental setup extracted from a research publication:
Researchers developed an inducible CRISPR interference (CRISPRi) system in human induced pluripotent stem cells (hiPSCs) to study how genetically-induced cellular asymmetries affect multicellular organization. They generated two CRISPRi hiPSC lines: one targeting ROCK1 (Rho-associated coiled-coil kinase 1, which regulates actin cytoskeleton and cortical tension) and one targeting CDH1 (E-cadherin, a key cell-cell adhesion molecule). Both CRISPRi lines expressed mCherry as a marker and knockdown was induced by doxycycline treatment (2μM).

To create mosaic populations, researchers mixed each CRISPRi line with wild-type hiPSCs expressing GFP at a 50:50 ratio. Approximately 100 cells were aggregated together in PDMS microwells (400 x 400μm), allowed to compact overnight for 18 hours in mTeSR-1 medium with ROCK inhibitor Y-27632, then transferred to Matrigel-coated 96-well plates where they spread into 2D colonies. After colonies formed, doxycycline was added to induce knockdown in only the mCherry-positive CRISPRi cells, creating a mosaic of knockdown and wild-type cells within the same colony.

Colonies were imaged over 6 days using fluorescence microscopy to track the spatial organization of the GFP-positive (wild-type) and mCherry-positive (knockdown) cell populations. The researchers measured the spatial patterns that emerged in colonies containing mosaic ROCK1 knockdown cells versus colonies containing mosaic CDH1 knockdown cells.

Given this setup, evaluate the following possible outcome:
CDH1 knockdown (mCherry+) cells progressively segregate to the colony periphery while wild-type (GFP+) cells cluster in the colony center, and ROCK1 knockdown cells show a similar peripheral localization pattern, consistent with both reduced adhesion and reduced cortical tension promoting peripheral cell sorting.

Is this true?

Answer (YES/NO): NO